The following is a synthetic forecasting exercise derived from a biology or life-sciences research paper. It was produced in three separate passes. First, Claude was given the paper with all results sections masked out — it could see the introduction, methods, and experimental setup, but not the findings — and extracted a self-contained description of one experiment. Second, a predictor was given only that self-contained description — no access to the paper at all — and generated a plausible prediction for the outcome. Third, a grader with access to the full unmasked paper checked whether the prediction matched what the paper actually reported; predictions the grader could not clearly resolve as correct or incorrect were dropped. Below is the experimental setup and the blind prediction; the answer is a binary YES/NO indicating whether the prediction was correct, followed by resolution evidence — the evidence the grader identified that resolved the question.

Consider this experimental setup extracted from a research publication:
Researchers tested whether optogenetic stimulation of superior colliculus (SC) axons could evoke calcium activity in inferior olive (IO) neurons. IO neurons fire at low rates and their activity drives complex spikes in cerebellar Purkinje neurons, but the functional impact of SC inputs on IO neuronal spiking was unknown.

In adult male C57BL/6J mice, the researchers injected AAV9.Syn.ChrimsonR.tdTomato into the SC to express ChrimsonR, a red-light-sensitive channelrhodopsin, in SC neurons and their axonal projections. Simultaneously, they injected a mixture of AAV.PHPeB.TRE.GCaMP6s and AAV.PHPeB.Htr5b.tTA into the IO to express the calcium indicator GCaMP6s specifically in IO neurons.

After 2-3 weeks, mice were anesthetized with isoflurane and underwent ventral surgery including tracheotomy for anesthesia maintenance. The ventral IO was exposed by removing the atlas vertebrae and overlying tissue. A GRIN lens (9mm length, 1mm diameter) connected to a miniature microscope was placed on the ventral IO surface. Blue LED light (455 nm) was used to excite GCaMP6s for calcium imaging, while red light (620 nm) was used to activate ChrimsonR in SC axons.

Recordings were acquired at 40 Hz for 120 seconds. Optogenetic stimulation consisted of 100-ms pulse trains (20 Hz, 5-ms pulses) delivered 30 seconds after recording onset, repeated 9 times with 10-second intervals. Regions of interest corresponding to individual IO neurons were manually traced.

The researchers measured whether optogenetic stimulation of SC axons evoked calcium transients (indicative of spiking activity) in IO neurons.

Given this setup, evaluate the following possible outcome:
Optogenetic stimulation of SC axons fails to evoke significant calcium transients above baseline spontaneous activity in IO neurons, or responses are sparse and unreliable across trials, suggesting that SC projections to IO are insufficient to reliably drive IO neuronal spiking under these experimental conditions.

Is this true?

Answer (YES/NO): NO